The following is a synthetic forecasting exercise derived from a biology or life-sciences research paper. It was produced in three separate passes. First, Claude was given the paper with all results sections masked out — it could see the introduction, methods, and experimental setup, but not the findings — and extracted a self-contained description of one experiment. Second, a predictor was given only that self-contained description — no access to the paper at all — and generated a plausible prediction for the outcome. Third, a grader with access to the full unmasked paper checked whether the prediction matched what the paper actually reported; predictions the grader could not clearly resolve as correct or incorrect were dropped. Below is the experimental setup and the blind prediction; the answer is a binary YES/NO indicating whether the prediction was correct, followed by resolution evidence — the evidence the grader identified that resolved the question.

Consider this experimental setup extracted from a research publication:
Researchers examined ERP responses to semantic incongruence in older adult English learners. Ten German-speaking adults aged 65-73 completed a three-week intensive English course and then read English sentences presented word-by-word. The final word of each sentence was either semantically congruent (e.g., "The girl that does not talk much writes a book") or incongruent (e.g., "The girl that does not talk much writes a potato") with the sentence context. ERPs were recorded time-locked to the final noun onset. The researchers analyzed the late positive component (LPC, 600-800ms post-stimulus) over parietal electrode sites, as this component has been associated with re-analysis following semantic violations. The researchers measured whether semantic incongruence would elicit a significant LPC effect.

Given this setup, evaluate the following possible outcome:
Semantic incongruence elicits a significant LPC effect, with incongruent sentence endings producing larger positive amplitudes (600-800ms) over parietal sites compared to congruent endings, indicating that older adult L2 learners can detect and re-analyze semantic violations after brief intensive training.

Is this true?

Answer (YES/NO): YES